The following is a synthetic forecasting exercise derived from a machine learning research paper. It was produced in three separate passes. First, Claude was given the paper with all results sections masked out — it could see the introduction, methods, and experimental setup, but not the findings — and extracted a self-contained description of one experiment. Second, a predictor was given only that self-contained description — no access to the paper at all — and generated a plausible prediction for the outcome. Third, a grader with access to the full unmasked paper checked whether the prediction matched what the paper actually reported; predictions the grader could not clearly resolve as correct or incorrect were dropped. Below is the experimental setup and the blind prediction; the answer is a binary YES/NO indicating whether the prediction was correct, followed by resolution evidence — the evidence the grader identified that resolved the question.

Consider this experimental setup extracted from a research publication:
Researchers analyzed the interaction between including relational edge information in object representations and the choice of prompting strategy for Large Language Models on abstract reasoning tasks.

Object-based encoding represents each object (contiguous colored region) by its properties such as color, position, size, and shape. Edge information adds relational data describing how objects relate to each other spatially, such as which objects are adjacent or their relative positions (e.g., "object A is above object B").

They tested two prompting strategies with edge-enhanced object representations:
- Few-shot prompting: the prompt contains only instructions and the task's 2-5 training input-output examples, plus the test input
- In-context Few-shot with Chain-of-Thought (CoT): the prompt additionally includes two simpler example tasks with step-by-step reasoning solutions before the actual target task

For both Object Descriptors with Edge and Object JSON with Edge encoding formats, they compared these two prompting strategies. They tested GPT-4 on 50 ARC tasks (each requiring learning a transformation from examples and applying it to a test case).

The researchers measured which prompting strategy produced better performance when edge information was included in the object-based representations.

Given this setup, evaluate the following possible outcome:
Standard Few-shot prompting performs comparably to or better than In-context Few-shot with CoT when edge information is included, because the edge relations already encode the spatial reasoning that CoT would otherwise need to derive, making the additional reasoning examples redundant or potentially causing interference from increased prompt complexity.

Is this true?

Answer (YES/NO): YES